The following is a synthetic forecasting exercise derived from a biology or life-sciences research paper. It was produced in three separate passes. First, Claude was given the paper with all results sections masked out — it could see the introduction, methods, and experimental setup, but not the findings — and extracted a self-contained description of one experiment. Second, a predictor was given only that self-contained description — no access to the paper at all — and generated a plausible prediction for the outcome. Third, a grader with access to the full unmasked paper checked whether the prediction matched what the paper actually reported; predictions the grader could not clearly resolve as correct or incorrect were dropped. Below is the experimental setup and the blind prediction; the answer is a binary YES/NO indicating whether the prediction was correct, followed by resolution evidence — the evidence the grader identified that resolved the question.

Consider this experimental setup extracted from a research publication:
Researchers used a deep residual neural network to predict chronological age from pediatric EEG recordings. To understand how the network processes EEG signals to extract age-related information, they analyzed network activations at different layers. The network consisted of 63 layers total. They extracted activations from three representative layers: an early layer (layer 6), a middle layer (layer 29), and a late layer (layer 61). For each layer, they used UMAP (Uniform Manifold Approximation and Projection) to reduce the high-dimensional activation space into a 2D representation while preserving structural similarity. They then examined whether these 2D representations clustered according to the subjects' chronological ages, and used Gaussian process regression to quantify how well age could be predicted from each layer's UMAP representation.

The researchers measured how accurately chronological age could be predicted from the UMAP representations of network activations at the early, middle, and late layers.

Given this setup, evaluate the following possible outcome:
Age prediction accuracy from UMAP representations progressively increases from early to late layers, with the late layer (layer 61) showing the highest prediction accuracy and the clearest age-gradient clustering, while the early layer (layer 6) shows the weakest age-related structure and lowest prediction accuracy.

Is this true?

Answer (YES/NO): YES